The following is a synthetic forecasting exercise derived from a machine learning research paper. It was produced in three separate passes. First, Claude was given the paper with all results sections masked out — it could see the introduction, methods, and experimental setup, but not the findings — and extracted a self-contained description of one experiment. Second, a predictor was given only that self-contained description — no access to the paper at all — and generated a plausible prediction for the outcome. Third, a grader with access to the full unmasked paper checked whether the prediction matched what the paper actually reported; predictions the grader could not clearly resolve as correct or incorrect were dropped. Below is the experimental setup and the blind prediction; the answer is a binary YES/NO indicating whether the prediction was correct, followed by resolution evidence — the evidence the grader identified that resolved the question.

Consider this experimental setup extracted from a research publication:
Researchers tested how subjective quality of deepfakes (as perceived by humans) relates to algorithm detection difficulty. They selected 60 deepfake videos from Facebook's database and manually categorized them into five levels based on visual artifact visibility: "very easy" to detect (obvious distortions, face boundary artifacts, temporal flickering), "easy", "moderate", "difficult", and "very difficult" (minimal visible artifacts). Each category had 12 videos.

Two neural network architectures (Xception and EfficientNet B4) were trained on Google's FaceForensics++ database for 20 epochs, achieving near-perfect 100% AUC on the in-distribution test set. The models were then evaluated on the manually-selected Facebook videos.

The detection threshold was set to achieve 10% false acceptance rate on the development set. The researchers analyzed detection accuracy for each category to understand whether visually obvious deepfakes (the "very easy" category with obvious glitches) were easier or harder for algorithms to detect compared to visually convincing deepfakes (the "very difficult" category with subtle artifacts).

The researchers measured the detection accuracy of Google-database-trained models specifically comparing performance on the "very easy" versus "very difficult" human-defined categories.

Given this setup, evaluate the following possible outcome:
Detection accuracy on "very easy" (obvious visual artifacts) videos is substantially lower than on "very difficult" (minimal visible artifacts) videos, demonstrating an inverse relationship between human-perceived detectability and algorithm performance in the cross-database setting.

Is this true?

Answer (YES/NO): YES